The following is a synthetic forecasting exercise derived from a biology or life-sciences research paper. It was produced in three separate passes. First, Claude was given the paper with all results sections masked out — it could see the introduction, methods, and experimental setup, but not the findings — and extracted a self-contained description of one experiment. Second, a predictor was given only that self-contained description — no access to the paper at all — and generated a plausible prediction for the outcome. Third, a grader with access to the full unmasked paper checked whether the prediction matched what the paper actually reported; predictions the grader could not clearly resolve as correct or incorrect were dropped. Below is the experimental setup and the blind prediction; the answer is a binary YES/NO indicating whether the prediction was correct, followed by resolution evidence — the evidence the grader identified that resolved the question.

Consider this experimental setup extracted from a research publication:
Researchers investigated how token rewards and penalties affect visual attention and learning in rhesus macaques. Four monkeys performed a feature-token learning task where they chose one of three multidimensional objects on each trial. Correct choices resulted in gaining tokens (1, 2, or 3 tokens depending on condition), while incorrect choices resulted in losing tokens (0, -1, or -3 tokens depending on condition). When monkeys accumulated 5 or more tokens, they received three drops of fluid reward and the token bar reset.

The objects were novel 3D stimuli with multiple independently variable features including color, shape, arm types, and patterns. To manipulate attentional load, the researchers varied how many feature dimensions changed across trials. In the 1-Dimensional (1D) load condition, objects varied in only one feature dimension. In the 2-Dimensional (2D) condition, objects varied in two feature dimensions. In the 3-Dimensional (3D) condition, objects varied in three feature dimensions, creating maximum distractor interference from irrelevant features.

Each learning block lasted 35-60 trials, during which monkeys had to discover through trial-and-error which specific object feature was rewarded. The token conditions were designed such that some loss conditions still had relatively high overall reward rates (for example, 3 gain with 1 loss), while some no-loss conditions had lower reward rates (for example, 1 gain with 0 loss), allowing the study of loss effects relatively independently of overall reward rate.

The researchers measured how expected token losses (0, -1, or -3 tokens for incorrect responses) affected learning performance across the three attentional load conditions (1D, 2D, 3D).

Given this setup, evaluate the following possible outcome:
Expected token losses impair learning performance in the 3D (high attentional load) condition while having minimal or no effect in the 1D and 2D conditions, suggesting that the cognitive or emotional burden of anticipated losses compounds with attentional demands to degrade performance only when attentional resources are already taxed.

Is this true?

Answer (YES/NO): NO